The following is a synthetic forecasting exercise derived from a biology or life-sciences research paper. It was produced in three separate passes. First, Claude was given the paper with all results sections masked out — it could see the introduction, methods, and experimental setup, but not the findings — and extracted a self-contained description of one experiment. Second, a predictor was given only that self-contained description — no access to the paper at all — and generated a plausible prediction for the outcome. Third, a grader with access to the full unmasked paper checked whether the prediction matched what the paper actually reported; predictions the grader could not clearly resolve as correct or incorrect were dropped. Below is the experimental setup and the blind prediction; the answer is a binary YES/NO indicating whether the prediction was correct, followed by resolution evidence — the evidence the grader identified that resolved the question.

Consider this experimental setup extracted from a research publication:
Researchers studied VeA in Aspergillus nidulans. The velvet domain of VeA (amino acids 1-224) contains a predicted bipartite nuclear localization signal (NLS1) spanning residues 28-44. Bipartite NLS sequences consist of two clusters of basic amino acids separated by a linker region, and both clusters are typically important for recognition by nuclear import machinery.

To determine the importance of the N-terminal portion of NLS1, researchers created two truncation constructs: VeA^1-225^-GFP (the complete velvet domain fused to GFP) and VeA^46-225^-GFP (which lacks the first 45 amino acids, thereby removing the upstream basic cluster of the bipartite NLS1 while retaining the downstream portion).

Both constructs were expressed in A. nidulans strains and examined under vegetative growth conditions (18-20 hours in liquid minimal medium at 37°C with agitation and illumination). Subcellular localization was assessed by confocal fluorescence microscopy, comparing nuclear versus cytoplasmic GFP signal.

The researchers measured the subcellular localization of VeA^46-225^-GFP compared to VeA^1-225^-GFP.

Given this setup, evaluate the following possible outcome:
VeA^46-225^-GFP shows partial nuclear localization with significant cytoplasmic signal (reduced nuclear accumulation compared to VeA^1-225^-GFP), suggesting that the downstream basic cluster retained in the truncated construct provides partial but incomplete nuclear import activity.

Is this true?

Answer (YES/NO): NO